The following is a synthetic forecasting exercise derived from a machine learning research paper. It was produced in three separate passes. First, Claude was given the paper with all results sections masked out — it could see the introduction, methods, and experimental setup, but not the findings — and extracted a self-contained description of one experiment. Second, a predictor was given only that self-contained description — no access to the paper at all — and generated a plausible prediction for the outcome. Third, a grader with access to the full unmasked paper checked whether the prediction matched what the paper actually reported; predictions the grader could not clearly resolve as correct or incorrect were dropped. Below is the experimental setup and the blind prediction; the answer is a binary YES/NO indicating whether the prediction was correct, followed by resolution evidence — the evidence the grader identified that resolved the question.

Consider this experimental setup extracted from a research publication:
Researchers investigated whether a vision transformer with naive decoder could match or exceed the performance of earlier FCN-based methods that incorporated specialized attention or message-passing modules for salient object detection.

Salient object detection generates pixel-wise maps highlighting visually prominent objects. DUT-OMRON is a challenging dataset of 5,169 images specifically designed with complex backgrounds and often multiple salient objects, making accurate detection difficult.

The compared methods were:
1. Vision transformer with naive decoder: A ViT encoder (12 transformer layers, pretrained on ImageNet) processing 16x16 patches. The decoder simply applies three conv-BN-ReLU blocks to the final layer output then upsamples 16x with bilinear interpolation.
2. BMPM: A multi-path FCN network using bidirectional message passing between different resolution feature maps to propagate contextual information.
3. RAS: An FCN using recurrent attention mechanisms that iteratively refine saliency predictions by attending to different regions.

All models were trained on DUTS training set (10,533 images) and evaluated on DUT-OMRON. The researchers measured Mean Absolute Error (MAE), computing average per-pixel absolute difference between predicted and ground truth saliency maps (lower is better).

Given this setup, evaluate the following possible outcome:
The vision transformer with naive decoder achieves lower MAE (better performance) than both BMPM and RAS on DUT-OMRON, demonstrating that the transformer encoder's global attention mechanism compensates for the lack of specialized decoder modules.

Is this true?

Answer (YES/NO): YES